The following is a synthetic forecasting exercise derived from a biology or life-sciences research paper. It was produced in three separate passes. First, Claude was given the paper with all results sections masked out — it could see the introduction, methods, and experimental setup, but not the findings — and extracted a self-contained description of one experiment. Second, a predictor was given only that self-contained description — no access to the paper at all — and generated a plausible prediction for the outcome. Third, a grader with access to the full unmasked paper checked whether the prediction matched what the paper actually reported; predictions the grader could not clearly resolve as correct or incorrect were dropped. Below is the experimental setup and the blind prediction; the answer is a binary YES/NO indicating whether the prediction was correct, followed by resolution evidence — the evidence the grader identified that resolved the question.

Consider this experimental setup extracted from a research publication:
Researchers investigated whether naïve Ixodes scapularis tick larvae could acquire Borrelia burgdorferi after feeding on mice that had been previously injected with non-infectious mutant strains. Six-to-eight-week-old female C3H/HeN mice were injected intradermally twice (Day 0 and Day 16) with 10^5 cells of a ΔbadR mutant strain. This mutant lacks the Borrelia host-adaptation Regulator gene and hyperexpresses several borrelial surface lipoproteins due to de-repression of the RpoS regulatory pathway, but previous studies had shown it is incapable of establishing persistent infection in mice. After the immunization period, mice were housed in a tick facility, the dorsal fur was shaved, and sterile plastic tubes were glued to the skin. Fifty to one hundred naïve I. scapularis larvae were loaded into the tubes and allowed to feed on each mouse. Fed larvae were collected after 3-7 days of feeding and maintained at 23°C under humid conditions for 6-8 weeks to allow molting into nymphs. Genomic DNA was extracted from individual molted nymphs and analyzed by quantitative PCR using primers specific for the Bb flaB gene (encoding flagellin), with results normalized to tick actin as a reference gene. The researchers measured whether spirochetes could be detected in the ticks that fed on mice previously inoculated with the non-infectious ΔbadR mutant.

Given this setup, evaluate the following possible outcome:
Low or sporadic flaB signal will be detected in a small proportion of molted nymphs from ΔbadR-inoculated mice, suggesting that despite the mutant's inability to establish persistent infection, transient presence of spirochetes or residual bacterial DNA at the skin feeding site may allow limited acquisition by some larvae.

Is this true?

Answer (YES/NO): NO